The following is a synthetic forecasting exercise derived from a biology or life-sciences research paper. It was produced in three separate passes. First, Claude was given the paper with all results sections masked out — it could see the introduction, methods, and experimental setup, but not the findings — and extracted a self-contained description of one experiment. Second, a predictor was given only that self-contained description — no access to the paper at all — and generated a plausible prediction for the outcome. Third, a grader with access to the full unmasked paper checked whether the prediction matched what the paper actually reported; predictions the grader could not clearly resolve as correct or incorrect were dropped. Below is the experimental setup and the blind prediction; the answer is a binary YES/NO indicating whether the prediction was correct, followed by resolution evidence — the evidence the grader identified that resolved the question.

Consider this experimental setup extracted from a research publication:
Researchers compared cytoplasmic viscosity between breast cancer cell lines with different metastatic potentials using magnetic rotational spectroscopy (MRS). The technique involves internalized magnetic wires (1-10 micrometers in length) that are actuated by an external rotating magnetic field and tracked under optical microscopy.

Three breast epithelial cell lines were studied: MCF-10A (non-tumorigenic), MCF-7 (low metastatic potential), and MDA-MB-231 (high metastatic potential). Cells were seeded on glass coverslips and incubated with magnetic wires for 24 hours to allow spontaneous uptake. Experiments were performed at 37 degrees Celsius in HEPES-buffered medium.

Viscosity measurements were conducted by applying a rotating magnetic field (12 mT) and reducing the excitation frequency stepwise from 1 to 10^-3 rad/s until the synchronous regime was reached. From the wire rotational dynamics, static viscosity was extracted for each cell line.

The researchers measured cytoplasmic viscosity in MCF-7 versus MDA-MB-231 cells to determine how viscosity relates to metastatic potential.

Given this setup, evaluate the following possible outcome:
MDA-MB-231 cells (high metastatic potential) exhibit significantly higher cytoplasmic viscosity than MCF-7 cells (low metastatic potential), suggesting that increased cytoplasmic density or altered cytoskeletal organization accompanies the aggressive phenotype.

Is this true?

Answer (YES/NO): NO